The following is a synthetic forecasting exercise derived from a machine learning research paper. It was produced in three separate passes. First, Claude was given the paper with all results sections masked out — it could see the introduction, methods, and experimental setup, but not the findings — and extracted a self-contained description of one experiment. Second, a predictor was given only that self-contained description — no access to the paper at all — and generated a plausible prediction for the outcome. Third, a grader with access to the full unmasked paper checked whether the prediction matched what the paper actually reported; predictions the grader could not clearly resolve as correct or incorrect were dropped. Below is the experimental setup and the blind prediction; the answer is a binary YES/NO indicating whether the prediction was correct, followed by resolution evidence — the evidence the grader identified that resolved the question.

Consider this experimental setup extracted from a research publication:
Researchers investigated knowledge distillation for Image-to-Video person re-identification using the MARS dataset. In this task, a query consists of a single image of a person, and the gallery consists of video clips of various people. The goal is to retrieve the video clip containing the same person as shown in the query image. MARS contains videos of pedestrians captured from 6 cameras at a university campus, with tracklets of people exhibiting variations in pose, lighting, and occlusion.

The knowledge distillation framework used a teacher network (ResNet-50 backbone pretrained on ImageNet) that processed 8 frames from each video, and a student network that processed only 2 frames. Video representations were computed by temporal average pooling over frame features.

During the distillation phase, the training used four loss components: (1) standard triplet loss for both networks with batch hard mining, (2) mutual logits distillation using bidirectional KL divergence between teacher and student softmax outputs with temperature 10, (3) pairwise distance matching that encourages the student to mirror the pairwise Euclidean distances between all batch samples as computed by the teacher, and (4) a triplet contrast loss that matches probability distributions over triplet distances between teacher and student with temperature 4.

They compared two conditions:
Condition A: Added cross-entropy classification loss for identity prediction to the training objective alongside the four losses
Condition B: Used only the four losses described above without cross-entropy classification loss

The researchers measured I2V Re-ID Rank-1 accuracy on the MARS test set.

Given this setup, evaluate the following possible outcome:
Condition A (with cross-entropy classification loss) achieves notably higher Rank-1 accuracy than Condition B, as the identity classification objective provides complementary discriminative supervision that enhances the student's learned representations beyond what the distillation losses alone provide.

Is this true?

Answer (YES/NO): NO